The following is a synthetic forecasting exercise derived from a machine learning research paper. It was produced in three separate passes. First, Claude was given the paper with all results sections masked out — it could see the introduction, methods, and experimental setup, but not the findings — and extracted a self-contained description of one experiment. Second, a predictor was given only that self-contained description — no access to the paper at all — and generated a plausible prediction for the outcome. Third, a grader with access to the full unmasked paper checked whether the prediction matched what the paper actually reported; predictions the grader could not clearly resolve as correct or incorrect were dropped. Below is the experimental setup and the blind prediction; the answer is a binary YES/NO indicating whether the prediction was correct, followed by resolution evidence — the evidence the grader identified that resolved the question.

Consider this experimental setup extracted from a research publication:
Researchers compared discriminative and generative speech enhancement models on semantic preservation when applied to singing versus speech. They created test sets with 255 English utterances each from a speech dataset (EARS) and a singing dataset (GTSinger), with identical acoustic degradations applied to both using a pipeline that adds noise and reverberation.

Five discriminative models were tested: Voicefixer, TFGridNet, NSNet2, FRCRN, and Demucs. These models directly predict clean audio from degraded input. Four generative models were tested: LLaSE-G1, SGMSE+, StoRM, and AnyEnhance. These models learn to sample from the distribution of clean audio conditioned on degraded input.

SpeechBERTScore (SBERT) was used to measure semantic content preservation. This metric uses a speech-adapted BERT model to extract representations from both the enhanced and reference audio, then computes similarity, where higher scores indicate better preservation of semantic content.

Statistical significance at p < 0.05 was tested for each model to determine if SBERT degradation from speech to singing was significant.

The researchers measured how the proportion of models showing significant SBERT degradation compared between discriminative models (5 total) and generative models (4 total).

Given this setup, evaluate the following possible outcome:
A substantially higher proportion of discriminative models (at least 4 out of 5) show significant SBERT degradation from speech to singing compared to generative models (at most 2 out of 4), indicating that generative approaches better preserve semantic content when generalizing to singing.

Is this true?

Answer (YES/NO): YES